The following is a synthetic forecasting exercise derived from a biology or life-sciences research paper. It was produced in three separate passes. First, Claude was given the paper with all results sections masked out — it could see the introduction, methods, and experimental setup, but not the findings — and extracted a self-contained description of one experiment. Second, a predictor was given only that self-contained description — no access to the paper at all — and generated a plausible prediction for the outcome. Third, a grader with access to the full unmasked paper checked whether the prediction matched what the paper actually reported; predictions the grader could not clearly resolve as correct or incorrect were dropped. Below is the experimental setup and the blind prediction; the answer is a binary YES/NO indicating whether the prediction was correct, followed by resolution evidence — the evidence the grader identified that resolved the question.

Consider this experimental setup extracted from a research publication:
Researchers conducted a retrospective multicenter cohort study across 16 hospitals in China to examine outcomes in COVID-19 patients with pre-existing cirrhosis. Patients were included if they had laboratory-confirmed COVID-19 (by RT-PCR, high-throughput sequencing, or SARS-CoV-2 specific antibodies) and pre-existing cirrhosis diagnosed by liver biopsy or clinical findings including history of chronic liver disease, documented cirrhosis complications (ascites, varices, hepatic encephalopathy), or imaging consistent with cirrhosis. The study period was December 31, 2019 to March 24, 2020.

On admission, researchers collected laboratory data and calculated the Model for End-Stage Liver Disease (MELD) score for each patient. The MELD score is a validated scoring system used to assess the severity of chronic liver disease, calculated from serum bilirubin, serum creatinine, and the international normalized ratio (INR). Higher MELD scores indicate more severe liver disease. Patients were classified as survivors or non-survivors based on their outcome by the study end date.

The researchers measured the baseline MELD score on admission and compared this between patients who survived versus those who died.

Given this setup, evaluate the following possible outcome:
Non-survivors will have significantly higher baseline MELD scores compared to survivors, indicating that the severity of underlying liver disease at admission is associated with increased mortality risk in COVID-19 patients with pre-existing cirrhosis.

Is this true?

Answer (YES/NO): NO